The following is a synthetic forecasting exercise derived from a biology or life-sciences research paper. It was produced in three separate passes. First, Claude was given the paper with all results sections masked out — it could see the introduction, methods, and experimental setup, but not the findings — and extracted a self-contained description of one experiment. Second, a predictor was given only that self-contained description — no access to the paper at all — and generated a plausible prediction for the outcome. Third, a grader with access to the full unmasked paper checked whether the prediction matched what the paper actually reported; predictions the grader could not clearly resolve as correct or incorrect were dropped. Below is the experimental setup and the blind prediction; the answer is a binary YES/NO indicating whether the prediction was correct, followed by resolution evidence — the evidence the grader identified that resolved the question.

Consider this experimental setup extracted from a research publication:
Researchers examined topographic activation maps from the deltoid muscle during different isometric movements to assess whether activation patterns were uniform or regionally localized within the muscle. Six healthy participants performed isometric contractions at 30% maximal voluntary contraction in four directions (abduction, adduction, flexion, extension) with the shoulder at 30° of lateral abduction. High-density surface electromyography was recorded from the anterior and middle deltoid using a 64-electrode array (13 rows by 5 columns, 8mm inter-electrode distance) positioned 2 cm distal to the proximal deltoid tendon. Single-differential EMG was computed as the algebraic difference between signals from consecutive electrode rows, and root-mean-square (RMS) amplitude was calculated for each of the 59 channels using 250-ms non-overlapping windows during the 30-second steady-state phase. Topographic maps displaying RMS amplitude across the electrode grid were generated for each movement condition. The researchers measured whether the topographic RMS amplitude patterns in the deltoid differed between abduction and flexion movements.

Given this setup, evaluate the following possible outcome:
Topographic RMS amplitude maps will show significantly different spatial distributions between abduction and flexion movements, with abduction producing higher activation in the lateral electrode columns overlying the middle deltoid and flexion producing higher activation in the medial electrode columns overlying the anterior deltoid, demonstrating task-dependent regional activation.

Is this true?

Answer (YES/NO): NO